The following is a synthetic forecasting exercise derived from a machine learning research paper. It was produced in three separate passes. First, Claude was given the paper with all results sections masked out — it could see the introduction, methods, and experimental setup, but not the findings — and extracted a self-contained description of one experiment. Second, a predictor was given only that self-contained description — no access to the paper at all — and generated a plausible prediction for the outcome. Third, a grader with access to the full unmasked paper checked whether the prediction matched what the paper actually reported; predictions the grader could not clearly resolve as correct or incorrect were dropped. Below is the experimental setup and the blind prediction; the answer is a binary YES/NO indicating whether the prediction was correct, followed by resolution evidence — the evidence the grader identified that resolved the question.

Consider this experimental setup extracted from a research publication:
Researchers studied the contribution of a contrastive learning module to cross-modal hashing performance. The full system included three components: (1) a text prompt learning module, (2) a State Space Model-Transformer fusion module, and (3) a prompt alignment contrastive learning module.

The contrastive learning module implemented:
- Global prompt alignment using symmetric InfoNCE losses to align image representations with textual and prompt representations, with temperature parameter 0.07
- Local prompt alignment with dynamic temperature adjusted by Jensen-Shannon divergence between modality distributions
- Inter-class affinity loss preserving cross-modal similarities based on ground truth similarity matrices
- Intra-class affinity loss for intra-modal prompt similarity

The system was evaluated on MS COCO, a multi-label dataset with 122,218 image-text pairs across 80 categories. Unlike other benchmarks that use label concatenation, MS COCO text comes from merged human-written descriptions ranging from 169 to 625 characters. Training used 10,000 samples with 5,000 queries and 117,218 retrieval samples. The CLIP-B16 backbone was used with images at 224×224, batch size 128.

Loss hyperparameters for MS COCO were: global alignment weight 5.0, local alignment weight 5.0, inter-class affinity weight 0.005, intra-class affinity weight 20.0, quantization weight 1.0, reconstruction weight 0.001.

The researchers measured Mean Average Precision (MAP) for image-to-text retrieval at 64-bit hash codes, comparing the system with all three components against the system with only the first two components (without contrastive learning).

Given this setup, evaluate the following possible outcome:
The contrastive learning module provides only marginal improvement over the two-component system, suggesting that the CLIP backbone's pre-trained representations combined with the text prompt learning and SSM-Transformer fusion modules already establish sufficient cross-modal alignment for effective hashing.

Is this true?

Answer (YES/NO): NO